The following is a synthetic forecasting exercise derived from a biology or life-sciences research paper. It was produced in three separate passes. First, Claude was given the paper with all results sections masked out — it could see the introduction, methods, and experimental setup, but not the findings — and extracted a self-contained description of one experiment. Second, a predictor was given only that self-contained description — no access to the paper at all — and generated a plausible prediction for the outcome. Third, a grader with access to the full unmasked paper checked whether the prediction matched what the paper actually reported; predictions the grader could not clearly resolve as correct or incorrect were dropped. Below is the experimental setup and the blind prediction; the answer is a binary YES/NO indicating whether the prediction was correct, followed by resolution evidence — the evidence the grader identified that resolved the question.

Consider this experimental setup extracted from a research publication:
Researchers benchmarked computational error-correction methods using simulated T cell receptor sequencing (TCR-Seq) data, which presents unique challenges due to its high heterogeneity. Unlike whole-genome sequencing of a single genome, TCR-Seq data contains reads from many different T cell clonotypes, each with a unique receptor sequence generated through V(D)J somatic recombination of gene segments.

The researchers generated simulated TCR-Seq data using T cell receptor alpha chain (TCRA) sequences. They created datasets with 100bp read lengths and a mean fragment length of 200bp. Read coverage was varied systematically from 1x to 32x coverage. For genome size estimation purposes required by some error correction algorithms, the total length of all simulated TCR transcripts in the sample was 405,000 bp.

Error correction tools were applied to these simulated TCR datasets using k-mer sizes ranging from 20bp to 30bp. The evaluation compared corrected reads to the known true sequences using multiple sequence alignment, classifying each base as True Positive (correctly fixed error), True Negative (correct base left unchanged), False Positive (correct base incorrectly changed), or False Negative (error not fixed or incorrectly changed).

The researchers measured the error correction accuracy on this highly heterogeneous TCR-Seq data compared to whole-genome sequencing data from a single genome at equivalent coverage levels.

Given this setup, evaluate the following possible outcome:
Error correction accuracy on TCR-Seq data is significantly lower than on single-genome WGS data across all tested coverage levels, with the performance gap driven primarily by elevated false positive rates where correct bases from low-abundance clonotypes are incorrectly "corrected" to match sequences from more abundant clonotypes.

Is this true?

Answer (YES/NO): NO